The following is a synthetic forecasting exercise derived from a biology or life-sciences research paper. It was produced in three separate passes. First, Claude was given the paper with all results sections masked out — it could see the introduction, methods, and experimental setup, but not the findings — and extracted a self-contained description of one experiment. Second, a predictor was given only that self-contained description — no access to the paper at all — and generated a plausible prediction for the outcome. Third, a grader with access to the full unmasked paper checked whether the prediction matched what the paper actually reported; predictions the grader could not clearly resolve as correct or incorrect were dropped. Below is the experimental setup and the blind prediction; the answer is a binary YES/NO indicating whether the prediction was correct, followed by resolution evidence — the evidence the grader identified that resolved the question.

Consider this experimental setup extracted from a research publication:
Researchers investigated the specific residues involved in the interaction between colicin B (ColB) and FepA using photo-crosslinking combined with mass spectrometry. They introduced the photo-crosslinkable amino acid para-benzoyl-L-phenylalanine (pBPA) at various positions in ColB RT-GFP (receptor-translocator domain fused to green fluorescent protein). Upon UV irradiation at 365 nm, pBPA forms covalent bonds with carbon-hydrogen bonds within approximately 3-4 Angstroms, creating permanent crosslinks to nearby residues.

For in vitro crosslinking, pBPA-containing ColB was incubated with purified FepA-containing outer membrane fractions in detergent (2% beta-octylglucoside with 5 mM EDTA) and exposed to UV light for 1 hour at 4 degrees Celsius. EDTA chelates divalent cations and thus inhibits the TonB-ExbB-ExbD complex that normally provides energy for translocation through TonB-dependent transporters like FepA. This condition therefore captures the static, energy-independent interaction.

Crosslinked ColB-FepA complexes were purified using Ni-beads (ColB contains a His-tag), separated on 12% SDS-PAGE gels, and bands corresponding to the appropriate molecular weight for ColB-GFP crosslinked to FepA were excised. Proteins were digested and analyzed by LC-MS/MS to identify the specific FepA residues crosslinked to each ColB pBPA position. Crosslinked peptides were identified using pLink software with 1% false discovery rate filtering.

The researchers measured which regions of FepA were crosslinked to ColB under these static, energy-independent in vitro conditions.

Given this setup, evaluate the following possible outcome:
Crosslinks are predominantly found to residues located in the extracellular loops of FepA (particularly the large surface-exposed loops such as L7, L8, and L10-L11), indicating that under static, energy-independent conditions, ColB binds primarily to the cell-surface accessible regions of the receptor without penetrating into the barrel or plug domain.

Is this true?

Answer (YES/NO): YES